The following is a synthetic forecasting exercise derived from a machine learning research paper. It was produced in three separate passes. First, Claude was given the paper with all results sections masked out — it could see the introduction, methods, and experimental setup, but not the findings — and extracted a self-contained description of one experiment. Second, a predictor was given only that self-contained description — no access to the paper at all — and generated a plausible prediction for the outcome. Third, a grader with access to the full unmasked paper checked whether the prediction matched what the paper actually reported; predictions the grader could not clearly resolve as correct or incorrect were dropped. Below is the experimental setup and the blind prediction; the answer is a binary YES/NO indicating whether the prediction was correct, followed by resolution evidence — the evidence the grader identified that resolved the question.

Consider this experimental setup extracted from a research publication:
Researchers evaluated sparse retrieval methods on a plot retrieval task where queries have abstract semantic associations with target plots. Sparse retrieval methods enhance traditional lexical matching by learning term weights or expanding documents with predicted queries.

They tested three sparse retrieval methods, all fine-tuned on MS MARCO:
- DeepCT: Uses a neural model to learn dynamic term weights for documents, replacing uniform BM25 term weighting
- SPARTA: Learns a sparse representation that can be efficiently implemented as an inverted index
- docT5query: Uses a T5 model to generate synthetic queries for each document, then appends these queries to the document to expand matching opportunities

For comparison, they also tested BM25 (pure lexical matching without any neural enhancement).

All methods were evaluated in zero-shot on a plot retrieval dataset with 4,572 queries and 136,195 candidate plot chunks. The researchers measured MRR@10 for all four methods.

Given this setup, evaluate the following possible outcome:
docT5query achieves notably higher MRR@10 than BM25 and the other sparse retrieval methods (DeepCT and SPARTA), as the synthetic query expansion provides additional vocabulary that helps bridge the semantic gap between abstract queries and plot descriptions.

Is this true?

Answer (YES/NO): YES